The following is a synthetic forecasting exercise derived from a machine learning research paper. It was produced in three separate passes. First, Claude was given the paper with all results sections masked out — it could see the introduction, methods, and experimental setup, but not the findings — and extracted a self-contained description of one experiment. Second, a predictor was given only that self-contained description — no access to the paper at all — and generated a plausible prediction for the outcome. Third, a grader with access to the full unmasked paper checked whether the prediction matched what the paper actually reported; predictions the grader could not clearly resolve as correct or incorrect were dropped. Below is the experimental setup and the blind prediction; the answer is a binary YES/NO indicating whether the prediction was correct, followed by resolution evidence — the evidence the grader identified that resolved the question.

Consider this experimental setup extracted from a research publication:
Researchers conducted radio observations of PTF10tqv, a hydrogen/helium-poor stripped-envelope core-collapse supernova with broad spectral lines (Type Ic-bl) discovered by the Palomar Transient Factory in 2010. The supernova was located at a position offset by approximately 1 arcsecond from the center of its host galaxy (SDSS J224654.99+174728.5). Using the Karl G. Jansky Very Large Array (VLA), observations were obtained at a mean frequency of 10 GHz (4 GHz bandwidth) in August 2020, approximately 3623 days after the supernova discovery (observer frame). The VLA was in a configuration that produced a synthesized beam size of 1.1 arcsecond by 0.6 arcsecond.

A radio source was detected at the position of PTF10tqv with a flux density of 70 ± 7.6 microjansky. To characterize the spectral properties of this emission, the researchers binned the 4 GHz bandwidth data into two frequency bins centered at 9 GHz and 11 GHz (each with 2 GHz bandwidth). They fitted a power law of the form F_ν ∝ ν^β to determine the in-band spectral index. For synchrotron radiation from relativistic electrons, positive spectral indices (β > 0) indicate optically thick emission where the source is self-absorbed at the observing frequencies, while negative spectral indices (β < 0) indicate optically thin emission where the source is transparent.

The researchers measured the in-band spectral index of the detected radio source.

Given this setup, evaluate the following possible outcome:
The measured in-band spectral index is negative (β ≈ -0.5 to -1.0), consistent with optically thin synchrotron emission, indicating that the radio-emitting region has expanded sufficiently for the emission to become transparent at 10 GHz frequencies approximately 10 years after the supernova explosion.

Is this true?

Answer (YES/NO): NO